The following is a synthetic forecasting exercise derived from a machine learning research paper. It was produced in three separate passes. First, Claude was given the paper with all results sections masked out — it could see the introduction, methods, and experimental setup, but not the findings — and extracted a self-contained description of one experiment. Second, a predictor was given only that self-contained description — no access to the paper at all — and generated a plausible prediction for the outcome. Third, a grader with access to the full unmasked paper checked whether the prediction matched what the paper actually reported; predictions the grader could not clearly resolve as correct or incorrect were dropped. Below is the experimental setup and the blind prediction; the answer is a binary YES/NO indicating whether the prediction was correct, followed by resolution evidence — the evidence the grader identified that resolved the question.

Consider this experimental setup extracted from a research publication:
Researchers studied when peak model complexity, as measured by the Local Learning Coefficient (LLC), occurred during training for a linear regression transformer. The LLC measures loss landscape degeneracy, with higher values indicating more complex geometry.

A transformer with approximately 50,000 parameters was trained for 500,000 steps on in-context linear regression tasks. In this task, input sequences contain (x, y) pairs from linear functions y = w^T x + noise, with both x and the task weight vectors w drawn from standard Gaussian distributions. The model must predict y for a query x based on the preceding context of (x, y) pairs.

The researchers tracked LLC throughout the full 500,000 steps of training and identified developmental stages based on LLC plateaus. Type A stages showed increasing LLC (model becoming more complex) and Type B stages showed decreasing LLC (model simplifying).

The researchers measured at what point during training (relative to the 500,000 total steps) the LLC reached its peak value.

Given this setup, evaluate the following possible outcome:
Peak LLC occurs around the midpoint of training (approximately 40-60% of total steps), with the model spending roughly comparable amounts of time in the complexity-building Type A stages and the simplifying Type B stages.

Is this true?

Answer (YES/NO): NO